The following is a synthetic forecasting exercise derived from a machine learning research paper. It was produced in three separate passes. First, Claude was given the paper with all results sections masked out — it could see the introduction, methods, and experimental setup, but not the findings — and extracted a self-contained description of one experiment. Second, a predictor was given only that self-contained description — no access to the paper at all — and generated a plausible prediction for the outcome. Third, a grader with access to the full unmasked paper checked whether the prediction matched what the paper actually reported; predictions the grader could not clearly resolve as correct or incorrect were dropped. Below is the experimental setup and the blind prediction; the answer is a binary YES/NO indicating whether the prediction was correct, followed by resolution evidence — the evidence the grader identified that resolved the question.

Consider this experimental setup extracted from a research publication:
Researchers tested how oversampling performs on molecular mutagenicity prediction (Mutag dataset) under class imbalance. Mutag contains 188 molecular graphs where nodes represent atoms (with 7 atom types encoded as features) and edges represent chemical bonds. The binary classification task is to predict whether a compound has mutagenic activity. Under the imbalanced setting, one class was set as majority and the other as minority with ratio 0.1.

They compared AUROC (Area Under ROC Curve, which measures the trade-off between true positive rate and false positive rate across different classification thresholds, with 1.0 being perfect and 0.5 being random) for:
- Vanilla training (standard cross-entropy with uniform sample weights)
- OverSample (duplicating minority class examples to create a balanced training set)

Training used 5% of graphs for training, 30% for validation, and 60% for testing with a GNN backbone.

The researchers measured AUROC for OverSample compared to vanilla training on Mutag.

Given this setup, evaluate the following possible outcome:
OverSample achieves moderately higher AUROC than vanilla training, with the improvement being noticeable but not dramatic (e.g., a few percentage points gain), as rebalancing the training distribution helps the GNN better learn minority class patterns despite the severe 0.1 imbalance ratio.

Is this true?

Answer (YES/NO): NO